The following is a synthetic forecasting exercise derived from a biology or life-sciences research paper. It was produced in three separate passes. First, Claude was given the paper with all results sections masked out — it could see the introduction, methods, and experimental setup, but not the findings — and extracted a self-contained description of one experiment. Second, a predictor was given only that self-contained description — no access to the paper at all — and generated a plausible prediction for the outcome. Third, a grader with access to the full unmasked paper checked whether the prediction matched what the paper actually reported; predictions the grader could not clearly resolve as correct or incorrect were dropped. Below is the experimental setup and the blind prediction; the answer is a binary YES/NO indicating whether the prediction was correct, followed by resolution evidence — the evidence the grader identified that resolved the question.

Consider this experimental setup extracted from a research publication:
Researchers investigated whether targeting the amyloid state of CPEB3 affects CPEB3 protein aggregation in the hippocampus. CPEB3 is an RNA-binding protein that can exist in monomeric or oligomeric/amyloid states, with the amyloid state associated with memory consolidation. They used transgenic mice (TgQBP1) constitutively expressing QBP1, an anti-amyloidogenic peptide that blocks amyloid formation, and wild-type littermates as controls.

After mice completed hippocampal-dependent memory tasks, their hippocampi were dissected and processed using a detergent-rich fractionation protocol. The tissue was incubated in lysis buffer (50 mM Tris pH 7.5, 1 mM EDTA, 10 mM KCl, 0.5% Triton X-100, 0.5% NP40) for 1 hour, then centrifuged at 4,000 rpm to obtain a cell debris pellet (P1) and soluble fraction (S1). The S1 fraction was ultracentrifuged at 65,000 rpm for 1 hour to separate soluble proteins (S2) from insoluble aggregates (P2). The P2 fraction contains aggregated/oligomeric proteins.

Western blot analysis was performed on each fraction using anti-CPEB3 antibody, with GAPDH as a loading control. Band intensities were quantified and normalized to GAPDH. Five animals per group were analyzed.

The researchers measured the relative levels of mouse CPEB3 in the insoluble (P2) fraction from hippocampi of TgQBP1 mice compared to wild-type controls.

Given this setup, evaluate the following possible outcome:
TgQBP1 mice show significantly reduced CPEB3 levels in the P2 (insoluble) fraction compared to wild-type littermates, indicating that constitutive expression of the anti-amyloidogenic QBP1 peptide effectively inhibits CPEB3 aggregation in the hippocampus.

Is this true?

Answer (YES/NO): NO